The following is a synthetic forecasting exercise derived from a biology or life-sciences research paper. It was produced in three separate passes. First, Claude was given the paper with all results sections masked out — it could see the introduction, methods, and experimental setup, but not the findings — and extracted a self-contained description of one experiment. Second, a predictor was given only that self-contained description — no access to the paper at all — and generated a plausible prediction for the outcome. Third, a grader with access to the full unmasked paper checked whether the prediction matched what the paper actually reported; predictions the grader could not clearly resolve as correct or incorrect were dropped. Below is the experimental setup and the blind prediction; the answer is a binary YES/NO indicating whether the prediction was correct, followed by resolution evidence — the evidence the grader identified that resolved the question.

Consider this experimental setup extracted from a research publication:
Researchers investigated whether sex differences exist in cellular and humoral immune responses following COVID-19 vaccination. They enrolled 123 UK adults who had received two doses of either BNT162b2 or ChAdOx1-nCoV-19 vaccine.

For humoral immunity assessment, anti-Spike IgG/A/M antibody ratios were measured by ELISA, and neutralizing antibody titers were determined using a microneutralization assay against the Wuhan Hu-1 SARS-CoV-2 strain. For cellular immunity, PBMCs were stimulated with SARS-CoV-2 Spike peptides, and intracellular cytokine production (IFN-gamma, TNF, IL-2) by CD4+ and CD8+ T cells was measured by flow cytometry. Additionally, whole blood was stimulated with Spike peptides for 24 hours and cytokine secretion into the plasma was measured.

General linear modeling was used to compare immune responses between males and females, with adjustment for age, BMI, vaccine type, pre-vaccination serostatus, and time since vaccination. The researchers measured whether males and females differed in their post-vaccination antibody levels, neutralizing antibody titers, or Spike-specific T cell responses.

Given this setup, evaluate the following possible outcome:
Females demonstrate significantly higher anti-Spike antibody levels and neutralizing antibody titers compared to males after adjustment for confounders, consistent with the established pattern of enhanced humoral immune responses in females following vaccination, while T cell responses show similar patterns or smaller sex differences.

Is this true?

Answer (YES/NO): NO